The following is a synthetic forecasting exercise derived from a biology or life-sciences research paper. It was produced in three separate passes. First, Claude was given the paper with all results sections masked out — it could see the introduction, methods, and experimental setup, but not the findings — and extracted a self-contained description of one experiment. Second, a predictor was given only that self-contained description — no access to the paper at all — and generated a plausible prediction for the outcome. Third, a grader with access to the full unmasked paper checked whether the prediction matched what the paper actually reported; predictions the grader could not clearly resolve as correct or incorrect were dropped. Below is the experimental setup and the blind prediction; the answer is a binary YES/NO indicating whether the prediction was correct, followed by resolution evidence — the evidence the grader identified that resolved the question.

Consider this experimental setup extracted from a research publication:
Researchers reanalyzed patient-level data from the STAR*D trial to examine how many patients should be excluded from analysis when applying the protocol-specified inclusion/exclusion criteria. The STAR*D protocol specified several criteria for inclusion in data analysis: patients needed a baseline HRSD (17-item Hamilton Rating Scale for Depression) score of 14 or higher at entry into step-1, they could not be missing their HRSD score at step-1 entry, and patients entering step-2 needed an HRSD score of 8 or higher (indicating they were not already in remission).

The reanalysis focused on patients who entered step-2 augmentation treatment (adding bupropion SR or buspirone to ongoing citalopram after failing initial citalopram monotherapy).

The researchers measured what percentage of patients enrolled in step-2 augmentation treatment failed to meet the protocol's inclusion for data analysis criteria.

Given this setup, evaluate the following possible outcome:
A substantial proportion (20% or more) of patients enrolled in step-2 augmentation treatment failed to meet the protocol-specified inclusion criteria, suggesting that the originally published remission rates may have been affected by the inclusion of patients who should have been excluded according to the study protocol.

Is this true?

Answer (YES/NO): YES